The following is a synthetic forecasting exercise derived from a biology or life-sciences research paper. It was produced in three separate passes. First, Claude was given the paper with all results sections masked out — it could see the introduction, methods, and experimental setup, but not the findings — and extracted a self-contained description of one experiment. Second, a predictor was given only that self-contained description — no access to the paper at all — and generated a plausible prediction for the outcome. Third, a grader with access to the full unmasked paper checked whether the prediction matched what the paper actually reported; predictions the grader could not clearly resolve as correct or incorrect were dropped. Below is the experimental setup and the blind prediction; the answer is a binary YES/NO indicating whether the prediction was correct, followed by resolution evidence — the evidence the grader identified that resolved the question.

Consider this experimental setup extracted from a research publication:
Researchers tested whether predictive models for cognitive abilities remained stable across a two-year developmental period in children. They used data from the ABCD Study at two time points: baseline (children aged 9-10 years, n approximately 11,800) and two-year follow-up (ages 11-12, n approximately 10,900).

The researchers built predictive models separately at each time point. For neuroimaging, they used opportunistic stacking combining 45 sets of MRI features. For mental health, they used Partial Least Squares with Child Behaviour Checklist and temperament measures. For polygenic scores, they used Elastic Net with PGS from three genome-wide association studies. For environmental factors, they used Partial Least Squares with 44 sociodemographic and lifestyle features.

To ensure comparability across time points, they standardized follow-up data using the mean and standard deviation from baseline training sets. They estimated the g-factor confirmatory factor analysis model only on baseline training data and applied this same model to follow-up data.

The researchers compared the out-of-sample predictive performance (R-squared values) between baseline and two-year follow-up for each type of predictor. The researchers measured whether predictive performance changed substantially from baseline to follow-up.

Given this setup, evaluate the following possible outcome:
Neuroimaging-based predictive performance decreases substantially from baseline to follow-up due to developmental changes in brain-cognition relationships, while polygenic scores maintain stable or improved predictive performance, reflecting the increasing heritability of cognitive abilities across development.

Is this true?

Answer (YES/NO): NO